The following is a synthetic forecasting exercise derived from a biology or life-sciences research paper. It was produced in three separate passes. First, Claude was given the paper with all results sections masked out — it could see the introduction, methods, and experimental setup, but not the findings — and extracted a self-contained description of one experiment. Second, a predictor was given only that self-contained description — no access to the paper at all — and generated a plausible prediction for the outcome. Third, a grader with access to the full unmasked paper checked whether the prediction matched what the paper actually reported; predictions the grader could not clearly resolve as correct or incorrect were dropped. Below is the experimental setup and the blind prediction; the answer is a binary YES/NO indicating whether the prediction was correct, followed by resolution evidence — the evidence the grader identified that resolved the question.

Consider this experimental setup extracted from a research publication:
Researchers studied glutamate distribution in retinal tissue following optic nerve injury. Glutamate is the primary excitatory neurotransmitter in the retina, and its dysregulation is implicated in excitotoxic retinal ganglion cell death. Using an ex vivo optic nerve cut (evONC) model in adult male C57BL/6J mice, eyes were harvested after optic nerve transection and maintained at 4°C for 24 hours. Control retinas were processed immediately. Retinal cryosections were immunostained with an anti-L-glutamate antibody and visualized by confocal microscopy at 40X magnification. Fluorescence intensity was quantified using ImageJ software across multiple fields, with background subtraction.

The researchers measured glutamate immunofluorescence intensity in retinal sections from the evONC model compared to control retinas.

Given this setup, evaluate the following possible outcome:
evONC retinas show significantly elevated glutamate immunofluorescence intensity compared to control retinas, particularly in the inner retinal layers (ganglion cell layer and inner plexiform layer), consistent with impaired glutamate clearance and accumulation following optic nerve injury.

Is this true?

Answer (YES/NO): NO